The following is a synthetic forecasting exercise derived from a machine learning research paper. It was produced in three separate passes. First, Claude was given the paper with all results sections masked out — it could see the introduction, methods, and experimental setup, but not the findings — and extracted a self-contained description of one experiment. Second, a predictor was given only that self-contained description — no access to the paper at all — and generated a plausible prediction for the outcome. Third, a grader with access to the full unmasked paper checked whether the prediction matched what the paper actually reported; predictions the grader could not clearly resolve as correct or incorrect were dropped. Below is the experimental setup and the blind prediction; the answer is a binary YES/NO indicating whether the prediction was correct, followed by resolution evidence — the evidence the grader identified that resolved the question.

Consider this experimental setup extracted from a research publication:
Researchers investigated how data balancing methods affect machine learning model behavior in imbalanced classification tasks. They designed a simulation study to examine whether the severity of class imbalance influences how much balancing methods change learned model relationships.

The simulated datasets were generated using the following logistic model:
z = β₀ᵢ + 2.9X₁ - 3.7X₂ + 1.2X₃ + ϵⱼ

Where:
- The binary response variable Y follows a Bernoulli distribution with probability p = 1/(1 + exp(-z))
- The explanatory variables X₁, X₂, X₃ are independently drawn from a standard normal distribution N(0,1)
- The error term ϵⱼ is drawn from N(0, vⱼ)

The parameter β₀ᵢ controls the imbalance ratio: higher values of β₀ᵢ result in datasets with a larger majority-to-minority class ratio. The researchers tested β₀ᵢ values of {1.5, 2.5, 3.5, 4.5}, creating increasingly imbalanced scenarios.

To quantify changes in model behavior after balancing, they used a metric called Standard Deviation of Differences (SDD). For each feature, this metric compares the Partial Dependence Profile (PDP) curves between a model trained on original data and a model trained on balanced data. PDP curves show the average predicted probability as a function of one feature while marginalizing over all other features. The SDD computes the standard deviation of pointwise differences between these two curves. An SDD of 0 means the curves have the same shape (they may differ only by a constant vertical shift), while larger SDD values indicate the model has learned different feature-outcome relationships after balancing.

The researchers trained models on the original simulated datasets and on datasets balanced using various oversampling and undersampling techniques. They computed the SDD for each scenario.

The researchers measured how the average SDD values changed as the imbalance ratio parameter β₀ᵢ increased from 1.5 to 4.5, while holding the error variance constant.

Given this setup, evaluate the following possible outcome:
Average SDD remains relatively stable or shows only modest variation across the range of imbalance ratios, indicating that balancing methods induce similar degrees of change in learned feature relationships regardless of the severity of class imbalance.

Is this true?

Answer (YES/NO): NO